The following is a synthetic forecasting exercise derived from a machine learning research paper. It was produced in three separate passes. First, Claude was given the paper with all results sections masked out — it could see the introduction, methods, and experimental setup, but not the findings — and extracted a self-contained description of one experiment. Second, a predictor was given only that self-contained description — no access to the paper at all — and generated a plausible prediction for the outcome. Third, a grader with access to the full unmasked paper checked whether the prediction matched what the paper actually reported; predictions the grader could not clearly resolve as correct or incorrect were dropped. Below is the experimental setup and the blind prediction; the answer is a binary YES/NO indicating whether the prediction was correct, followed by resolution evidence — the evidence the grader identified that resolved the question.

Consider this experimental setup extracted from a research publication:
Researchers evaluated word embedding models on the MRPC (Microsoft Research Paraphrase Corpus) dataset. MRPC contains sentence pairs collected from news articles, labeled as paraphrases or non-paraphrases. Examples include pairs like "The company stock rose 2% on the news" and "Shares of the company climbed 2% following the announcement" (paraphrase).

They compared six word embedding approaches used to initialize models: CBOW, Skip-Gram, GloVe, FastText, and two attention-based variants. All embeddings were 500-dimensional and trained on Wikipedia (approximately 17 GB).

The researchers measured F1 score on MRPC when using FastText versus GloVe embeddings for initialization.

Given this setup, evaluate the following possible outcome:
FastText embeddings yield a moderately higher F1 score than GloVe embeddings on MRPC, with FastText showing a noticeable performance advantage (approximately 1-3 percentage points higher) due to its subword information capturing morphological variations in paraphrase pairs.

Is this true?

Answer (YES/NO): NO